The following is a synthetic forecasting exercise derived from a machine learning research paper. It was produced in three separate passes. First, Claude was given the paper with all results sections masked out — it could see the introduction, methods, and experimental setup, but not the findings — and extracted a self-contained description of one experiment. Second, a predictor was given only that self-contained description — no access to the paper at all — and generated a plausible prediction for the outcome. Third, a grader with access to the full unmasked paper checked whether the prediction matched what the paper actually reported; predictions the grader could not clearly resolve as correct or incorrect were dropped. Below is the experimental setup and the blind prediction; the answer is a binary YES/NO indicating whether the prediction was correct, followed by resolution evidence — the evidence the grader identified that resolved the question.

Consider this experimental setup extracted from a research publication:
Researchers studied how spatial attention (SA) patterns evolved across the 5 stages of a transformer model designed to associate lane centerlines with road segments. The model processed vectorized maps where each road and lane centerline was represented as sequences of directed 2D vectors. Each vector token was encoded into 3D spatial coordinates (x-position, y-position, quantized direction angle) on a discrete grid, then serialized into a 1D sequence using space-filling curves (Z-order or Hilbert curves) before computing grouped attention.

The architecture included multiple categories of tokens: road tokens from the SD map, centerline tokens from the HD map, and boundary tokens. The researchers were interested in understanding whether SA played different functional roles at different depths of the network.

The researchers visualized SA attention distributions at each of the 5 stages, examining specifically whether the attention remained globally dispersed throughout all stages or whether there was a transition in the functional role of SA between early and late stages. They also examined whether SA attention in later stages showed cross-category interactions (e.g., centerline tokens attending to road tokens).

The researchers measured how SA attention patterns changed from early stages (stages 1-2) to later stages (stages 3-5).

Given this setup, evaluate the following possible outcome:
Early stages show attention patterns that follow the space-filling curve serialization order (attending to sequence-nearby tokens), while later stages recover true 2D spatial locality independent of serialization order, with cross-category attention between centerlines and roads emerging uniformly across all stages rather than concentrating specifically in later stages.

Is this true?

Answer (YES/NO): NO